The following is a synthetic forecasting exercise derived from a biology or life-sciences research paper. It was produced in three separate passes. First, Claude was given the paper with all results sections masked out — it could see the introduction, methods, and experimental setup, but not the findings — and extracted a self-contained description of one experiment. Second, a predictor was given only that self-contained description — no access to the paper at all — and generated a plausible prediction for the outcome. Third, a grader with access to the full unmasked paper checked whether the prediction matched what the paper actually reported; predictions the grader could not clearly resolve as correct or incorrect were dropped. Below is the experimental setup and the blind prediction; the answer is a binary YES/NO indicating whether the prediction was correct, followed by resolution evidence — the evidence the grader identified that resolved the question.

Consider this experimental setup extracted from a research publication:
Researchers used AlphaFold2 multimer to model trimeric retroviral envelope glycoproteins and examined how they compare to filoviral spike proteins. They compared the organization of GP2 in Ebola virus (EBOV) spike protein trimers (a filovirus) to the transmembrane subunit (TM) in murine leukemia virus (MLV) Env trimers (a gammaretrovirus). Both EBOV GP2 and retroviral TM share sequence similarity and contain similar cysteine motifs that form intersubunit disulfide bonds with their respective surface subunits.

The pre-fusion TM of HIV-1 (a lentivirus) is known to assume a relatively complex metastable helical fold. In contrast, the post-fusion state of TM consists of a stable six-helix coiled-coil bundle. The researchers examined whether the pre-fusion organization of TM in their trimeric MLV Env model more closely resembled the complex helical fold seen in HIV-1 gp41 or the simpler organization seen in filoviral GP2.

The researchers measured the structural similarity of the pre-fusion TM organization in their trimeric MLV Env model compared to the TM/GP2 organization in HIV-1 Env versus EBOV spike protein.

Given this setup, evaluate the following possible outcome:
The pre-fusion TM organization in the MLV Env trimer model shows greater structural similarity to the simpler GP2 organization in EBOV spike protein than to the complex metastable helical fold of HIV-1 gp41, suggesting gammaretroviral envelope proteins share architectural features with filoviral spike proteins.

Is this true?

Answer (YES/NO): YES